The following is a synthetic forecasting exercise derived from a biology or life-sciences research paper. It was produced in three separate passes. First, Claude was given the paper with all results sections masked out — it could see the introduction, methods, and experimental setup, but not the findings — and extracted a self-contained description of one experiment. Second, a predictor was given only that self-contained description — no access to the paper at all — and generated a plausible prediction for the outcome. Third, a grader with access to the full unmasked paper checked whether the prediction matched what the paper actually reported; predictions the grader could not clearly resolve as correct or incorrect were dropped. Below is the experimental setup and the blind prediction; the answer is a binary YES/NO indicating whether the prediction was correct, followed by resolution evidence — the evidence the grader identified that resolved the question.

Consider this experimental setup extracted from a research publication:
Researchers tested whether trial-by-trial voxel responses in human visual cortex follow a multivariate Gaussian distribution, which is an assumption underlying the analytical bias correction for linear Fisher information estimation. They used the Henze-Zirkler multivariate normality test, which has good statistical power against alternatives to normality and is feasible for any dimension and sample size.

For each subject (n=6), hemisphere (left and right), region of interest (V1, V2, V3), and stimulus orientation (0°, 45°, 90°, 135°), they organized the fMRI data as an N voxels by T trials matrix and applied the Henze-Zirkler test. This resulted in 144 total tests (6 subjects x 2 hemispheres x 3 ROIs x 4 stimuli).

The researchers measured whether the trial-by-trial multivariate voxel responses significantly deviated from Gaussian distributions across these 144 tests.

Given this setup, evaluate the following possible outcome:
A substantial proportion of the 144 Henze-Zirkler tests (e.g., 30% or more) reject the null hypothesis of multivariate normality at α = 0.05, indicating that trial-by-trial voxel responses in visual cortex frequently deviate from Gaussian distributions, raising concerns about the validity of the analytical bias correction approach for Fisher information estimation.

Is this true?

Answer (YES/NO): NO